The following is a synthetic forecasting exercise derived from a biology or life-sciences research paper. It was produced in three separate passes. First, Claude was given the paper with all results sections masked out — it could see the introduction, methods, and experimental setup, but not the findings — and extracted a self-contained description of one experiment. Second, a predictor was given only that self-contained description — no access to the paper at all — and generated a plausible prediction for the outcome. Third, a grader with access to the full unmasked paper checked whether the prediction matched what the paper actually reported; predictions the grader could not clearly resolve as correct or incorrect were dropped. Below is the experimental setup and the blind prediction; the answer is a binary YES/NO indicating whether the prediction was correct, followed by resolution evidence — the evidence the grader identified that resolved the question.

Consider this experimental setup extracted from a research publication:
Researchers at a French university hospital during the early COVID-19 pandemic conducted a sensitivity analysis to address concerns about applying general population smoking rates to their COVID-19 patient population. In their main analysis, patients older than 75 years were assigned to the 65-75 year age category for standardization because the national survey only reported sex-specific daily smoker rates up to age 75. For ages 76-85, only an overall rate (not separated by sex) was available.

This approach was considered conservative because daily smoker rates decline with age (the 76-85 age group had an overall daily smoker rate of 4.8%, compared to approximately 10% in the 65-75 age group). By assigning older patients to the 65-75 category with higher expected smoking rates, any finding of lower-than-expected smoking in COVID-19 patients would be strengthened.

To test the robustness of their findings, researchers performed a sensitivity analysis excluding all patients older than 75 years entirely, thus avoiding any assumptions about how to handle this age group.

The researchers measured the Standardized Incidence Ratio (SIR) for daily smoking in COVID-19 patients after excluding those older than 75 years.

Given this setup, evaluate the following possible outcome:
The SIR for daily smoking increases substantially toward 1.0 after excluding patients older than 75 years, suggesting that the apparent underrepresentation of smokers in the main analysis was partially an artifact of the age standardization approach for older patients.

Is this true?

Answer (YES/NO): NO